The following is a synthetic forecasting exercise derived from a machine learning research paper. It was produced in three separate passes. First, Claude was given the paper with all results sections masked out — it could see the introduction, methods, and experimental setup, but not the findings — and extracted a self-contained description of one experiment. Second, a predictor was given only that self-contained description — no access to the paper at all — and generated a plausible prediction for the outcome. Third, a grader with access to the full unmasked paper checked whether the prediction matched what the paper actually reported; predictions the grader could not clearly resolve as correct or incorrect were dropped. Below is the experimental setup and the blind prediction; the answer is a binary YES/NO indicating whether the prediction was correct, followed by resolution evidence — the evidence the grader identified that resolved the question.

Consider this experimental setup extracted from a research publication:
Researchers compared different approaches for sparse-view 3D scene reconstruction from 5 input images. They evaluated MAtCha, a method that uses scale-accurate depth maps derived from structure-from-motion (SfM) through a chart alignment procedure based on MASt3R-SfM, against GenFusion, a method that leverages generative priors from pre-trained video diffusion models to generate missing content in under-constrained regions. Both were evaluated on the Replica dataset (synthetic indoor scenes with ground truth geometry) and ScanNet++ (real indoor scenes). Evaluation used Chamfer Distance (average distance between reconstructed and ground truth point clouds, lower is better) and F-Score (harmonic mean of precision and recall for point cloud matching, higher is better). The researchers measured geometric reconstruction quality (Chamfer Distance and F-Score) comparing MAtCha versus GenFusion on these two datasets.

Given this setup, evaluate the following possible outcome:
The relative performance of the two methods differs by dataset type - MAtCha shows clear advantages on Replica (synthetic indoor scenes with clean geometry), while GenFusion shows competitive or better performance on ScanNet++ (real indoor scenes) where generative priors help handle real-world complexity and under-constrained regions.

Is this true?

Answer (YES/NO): NO